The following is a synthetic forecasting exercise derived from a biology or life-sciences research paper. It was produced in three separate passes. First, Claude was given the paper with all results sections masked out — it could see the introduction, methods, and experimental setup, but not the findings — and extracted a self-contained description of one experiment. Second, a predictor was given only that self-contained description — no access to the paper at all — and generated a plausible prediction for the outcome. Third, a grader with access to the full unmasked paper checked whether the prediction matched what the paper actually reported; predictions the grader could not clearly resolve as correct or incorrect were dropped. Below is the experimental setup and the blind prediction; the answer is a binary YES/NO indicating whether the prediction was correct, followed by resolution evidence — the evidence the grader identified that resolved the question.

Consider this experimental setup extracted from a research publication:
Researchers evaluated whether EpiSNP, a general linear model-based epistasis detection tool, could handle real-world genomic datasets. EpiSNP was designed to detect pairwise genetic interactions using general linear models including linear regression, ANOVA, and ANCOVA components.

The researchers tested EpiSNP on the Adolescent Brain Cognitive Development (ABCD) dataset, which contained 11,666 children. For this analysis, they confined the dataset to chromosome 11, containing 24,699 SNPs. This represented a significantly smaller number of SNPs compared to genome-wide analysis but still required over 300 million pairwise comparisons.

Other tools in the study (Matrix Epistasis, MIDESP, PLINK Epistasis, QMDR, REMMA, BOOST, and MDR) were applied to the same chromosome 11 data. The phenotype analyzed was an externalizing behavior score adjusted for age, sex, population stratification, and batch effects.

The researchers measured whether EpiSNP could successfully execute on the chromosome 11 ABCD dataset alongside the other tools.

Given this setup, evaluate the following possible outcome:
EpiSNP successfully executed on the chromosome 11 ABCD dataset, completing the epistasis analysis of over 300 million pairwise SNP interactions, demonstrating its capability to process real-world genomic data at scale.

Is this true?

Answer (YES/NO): NO